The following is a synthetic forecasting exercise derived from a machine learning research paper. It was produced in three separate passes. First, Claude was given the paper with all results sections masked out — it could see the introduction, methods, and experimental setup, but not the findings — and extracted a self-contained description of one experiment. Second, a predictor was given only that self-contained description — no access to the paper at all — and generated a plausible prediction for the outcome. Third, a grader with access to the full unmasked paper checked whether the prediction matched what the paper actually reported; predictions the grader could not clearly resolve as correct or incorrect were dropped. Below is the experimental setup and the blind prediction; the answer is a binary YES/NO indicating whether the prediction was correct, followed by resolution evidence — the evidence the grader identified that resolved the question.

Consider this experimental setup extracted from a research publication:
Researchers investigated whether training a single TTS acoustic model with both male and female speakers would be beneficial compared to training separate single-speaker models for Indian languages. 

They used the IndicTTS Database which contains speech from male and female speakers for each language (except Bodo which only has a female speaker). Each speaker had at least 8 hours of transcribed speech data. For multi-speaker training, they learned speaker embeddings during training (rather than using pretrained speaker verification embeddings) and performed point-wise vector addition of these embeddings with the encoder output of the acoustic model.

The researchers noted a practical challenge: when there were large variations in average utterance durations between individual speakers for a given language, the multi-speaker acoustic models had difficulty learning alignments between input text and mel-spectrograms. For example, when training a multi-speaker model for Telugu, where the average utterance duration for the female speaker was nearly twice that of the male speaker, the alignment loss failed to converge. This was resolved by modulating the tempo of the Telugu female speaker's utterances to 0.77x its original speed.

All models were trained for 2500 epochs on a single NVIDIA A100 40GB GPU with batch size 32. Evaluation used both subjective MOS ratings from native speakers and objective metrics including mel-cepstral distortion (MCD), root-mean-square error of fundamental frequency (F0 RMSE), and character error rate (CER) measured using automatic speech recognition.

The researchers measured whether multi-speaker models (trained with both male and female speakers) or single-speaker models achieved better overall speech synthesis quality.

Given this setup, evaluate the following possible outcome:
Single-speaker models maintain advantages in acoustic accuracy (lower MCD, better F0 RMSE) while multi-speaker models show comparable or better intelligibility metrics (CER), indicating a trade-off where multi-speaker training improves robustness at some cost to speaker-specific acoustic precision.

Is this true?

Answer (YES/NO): NO